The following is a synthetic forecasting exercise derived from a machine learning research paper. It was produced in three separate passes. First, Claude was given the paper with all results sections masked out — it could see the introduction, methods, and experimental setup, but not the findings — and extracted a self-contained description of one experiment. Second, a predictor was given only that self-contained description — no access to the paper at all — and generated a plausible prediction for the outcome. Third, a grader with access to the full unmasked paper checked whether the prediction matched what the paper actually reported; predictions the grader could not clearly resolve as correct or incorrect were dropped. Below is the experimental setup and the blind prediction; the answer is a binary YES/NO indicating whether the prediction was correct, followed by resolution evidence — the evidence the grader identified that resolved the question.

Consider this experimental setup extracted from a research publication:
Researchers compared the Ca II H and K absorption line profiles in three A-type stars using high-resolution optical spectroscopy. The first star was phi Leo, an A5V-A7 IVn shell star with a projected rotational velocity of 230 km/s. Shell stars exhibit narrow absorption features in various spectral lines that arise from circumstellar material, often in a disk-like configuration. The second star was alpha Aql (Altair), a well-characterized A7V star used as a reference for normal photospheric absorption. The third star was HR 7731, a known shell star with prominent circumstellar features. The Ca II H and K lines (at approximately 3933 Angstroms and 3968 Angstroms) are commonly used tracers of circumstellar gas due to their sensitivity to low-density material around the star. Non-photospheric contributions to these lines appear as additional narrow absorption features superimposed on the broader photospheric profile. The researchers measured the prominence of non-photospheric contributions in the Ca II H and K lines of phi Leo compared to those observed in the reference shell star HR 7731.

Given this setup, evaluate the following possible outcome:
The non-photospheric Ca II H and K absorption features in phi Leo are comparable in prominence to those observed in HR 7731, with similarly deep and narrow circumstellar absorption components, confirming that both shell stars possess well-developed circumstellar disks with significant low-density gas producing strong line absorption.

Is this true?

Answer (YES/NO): NO